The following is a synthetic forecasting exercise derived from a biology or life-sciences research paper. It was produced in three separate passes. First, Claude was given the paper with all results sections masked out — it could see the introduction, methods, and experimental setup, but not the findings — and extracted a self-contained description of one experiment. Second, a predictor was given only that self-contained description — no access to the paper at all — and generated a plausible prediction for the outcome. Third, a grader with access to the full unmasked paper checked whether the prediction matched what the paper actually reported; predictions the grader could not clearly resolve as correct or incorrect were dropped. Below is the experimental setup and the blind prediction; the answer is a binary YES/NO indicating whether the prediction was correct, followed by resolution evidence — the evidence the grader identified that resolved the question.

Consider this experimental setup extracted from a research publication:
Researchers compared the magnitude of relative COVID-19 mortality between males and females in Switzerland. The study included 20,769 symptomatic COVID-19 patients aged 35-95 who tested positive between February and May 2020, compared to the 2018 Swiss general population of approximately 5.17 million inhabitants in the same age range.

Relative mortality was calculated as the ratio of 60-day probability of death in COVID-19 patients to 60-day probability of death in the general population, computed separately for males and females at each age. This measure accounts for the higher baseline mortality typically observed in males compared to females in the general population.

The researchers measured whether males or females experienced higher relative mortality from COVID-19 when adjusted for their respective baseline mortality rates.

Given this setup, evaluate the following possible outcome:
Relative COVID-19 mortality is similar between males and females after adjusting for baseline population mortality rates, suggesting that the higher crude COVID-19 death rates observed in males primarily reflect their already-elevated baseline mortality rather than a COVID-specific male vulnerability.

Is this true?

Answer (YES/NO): NO